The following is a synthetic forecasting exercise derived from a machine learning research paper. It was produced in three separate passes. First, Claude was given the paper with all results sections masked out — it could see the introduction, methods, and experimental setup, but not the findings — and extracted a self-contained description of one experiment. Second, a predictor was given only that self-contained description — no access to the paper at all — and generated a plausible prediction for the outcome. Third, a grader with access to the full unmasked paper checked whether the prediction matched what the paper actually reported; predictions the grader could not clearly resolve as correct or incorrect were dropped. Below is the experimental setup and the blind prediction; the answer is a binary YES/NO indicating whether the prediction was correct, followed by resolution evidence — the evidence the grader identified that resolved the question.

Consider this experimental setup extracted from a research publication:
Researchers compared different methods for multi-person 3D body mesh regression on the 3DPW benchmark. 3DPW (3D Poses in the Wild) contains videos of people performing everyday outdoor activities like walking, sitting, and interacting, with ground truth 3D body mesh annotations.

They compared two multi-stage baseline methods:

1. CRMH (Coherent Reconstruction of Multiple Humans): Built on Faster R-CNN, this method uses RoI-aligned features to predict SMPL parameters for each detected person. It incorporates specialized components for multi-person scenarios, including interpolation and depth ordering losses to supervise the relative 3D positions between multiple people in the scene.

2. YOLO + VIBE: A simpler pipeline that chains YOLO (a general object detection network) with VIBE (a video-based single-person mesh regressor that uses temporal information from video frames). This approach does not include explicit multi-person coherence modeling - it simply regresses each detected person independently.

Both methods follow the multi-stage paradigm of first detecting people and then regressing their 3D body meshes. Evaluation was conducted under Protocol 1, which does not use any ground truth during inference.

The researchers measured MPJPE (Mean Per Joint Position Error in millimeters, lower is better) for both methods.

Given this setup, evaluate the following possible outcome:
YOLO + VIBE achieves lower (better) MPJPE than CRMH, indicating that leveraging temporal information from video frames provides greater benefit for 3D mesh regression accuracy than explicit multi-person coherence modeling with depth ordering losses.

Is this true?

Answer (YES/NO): YES